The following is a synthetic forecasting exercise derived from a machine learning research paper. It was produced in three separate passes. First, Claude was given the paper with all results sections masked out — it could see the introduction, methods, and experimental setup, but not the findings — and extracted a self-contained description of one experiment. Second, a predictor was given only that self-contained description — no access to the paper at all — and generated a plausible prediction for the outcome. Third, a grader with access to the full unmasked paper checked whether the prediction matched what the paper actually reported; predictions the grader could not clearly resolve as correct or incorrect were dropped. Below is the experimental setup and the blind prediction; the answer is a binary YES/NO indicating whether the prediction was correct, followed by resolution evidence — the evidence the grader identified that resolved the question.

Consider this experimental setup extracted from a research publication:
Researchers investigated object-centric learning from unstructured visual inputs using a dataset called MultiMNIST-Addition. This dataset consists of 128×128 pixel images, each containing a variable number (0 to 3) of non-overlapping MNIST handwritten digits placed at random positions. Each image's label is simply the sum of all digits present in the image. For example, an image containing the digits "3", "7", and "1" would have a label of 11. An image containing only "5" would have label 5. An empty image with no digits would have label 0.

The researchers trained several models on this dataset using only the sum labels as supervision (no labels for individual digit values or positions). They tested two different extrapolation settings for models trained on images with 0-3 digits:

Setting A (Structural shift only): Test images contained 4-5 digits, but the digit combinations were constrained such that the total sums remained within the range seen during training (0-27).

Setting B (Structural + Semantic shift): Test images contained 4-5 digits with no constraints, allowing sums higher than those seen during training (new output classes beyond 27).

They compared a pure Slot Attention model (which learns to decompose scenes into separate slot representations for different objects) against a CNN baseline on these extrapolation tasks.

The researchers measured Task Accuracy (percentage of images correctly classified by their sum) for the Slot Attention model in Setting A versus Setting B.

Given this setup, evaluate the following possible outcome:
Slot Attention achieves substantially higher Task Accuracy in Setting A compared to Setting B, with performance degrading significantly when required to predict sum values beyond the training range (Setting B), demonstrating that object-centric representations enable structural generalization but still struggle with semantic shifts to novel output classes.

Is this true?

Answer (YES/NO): YES